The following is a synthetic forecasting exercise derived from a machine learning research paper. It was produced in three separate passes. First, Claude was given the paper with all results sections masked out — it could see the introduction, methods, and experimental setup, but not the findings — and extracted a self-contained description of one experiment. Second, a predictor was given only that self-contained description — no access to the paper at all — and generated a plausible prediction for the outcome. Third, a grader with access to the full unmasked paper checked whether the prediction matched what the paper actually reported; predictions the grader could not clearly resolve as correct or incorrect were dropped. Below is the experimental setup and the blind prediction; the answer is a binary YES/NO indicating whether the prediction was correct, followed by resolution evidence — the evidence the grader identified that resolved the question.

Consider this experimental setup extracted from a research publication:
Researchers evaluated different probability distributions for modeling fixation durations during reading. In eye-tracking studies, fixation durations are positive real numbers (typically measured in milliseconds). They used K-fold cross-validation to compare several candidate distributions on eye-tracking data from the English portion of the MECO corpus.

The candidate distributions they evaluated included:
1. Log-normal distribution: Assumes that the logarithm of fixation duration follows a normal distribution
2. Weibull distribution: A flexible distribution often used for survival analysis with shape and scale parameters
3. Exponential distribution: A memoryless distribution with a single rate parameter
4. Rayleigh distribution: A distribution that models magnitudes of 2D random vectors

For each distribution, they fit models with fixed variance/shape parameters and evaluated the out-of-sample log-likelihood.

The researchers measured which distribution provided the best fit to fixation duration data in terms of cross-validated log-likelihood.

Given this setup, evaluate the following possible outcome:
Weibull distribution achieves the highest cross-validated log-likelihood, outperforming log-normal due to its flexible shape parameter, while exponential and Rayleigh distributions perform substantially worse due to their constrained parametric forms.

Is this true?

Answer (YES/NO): NO